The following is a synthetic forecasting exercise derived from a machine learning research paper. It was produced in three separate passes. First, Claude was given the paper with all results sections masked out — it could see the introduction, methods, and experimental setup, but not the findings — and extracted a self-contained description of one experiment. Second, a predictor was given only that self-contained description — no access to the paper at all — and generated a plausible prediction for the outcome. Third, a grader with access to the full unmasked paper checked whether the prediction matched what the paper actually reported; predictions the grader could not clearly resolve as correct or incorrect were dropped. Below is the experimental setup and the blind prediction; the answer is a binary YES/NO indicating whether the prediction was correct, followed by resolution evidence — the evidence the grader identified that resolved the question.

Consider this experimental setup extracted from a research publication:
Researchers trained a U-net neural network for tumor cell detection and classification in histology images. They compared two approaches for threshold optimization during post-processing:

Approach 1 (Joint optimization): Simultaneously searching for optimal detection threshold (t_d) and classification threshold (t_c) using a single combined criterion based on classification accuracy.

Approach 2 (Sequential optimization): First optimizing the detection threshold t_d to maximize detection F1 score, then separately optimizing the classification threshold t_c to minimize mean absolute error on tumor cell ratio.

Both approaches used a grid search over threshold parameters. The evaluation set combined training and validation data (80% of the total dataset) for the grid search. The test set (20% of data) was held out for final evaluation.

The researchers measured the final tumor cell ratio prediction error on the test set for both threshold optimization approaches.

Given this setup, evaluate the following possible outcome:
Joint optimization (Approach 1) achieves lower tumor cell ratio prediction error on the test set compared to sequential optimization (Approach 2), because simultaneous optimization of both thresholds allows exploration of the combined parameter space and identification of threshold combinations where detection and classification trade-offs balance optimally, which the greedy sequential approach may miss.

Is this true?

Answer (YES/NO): NO